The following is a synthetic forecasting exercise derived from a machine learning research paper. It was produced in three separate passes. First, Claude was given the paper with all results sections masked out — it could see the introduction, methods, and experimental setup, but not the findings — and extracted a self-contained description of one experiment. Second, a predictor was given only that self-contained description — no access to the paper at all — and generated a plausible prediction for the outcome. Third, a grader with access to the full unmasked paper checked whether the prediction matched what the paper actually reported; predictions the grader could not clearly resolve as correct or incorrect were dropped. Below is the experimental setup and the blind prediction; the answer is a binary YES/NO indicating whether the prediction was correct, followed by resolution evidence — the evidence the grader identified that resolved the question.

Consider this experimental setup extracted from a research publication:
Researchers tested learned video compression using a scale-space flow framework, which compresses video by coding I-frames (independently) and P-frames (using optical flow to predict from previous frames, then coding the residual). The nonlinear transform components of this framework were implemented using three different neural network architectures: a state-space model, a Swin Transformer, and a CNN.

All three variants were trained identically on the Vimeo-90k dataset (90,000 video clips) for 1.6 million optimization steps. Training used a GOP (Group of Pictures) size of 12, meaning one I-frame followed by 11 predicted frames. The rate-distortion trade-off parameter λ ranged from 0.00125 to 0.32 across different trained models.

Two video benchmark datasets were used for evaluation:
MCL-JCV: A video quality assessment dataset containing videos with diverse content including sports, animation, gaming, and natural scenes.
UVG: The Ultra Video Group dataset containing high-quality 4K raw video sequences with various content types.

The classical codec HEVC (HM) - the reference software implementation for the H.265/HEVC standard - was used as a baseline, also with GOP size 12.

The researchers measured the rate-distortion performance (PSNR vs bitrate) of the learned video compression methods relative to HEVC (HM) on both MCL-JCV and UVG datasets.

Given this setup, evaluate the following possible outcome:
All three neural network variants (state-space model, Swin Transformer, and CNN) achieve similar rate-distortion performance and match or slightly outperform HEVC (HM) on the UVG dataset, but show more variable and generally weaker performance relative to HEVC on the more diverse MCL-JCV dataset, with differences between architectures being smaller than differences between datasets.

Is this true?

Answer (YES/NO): NO